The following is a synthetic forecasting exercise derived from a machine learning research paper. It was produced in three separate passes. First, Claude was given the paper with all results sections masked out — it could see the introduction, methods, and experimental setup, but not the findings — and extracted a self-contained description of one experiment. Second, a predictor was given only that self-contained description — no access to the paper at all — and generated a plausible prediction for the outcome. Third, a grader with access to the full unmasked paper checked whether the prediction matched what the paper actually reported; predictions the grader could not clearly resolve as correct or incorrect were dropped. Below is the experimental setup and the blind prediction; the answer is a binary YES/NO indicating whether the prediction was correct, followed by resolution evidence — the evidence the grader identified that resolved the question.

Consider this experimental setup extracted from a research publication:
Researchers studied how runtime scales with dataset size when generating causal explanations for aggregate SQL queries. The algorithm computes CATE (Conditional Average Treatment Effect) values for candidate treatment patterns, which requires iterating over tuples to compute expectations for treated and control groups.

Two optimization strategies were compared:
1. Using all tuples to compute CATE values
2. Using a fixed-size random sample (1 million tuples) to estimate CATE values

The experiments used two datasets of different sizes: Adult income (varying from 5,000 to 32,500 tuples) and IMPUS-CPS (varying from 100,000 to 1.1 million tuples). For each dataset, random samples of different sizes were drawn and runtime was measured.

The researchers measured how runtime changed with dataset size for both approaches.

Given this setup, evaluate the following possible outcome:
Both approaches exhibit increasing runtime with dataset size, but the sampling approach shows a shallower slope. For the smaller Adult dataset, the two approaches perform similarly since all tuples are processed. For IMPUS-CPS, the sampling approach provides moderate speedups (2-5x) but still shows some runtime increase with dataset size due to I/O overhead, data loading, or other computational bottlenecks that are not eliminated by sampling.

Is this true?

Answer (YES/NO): NO